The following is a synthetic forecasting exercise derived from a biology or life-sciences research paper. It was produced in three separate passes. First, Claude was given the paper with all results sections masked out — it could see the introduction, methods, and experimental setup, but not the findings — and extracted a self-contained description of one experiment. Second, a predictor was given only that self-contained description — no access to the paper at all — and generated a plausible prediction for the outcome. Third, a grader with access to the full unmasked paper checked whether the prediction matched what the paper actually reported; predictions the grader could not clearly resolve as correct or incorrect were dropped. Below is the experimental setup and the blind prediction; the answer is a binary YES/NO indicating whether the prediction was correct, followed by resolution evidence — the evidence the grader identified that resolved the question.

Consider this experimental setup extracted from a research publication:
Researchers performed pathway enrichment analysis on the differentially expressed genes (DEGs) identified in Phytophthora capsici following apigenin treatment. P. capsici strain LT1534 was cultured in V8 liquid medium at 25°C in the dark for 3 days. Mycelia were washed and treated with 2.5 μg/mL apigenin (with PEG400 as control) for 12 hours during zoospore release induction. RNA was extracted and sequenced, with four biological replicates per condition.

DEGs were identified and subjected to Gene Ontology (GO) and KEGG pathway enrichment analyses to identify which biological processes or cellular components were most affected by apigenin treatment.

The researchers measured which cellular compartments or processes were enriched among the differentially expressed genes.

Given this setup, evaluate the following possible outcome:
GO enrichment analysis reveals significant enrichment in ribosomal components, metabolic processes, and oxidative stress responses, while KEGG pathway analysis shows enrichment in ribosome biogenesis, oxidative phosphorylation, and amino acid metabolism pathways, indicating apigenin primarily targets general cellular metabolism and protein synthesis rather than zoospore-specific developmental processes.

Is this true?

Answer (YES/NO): NO